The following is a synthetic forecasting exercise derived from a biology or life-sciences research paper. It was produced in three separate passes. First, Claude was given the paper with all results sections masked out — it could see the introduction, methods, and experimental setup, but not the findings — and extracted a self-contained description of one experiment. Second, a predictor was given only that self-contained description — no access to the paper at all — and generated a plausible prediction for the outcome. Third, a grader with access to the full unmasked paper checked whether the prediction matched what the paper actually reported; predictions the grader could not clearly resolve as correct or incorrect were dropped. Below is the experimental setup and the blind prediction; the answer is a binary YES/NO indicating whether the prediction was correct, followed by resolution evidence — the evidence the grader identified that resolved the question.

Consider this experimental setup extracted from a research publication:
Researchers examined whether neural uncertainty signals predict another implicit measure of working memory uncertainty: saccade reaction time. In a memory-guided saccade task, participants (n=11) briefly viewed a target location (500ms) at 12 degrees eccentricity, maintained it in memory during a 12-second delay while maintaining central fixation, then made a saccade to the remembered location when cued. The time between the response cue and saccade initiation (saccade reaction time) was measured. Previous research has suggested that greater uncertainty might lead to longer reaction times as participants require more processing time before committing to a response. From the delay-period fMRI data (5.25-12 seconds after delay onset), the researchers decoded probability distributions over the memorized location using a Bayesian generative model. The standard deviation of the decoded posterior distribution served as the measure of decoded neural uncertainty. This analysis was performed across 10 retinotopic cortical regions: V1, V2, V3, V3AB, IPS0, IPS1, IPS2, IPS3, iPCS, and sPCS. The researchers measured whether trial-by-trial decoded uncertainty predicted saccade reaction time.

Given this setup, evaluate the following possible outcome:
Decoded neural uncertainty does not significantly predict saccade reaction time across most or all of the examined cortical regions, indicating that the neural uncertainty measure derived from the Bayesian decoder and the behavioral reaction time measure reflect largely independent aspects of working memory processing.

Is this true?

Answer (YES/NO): NO